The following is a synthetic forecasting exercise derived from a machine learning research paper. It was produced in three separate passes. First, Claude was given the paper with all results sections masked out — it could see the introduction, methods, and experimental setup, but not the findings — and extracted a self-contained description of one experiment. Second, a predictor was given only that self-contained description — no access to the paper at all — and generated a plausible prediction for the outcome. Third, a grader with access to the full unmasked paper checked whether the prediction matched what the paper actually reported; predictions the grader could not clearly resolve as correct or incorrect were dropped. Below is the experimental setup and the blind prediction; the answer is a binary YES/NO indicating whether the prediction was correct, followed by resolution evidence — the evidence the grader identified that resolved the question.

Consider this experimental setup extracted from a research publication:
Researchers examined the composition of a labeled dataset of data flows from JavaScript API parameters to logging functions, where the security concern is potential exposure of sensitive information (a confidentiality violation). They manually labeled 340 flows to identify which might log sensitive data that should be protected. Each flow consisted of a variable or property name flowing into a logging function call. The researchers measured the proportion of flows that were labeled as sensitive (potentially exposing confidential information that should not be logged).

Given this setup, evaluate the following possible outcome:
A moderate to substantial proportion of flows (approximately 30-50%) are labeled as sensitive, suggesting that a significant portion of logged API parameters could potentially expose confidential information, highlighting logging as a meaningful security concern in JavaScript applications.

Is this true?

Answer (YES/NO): NO